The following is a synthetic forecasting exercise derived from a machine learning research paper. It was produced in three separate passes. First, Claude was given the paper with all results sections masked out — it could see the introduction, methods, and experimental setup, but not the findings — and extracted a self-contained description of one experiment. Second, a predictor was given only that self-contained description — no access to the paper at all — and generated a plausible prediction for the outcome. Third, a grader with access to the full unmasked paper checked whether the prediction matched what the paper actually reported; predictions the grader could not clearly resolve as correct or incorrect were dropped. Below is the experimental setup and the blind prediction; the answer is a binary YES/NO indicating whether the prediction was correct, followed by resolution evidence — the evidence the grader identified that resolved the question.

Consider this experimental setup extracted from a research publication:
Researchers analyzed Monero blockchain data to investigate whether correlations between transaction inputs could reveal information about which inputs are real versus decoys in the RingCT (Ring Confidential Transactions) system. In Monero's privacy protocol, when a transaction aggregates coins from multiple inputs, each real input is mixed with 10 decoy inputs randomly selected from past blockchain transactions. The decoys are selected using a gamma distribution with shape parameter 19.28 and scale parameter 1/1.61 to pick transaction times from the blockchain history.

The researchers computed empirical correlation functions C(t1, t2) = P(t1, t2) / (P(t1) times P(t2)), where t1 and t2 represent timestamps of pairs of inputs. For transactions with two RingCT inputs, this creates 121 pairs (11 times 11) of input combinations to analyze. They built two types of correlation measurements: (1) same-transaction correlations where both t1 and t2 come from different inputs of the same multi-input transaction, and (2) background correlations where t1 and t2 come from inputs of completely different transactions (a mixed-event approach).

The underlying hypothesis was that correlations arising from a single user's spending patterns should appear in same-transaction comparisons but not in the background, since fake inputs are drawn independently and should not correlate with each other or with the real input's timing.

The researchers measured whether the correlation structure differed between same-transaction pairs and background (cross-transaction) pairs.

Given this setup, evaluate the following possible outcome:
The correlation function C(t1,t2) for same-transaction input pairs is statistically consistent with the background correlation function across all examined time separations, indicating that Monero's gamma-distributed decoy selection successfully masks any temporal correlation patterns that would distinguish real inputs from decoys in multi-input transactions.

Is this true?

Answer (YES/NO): NO